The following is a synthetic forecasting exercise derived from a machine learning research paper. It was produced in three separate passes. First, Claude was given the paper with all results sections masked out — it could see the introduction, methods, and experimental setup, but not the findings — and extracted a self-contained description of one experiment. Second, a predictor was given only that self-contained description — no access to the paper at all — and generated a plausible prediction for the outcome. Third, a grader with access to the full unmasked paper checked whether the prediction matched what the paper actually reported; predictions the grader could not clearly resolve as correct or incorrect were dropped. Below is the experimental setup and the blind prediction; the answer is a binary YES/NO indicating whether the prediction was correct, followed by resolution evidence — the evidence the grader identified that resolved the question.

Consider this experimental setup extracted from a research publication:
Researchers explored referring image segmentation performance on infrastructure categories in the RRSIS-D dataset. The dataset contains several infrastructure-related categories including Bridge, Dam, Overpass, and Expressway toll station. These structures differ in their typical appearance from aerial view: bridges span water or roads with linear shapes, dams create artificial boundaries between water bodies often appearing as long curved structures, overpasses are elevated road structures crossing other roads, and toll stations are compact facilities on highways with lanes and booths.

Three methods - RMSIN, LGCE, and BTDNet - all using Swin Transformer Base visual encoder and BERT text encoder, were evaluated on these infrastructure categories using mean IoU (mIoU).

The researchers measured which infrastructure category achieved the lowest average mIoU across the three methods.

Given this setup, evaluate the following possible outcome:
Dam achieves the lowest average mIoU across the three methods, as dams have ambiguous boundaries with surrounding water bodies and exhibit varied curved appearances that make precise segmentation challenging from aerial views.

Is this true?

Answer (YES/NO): YES